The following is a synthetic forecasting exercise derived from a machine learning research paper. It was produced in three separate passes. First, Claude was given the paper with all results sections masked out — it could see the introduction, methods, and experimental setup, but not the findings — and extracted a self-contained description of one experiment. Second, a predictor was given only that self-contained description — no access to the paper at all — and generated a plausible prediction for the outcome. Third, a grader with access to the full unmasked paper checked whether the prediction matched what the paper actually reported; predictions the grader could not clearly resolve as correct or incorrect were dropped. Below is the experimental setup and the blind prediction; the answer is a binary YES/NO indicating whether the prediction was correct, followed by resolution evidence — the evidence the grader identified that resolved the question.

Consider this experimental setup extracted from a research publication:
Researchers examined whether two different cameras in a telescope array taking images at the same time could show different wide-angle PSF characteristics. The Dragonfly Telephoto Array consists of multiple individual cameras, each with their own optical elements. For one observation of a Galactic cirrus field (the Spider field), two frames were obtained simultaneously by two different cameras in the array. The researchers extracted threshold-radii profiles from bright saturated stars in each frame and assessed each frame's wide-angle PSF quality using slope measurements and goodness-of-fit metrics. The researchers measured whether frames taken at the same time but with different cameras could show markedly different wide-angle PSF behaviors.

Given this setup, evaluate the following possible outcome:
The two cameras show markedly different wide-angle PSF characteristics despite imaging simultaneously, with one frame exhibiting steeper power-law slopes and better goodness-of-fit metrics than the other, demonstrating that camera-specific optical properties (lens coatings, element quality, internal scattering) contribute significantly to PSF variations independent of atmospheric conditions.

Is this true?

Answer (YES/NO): YES